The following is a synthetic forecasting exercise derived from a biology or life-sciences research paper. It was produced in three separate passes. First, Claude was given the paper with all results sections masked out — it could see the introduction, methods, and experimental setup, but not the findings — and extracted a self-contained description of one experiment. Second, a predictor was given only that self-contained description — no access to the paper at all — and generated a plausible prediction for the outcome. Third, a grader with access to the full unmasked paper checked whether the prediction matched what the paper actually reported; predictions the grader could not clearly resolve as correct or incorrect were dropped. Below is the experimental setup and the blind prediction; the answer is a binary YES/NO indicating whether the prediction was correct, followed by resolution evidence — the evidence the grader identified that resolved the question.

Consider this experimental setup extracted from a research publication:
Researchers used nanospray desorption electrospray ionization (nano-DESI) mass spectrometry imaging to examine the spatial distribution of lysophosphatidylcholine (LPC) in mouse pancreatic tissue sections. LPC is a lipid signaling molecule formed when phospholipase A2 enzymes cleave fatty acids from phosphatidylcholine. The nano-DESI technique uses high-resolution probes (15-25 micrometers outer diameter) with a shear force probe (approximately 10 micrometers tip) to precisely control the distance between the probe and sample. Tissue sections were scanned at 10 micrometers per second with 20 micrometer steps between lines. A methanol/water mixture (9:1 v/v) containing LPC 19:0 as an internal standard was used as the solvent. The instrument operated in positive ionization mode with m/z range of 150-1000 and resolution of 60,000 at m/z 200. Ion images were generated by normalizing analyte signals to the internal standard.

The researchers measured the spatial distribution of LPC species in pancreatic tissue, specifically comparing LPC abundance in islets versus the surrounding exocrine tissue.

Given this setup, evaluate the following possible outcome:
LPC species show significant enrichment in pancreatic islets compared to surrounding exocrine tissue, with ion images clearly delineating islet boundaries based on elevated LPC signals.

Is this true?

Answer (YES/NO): YES